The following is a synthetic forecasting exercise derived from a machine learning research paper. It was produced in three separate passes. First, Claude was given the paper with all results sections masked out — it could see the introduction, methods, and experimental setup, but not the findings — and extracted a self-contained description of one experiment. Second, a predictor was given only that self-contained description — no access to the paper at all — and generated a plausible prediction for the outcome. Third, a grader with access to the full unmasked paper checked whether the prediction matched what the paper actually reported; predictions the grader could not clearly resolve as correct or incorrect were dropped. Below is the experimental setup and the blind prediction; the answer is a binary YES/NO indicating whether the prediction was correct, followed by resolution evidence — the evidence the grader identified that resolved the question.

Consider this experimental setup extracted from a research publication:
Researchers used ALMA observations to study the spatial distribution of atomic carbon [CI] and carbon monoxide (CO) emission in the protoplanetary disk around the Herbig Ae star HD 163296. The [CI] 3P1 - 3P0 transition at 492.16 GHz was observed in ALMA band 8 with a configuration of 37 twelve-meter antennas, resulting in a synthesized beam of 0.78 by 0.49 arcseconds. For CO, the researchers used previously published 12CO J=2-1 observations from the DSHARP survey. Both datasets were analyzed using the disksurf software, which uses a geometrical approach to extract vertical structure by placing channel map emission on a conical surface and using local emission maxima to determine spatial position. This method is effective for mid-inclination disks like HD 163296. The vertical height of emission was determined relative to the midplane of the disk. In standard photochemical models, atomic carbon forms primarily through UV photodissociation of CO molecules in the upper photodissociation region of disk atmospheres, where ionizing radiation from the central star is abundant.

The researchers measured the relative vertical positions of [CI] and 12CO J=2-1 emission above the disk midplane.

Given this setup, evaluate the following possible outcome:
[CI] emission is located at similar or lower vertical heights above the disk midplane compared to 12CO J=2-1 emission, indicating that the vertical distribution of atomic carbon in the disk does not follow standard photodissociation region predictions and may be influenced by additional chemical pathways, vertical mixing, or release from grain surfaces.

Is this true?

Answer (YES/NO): YES